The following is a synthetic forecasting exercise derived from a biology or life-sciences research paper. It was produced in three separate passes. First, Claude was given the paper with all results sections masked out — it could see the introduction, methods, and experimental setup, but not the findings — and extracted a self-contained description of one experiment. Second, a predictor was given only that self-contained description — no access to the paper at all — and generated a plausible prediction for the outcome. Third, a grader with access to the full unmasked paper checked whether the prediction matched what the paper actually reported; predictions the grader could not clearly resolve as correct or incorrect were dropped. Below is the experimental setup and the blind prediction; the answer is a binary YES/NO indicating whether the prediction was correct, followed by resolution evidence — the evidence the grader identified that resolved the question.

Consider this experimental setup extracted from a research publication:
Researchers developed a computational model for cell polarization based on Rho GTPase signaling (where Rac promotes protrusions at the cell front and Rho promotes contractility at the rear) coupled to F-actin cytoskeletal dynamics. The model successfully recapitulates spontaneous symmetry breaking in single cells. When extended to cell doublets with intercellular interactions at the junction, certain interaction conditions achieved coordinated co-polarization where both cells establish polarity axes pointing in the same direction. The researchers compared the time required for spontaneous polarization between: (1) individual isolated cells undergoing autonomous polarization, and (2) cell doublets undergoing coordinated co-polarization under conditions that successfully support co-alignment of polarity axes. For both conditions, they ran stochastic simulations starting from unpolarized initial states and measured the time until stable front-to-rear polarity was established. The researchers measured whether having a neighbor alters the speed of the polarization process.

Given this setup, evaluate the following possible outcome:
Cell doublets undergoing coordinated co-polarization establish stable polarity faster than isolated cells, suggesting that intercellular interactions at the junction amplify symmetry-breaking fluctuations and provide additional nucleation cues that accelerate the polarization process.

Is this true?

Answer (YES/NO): NO